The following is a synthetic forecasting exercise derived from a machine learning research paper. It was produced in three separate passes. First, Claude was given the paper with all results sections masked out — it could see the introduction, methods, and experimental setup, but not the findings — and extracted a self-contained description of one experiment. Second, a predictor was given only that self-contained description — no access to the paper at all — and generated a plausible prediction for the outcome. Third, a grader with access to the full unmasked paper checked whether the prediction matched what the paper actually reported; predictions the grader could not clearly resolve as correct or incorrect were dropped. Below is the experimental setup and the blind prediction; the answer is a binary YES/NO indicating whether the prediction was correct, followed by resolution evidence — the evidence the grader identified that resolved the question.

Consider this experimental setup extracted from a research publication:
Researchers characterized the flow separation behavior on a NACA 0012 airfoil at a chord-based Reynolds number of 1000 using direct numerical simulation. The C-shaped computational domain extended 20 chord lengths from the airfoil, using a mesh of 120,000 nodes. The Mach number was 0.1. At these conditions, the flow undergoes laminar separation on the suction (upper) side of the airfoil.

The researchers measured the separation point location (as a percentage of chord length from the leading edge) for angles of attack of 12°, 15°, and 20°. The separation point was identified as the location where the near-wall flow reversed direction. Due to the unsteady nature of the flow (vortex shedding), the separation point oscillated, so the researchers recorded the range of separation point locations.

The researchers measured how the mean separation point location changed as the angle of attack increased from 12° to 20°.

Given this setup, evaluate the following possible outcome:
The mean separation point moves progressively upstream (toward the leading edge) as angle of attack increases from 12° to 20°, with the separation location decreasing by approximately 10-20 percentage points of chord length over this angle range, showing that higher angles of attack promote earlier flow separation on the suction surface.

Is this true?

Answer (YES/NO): YES